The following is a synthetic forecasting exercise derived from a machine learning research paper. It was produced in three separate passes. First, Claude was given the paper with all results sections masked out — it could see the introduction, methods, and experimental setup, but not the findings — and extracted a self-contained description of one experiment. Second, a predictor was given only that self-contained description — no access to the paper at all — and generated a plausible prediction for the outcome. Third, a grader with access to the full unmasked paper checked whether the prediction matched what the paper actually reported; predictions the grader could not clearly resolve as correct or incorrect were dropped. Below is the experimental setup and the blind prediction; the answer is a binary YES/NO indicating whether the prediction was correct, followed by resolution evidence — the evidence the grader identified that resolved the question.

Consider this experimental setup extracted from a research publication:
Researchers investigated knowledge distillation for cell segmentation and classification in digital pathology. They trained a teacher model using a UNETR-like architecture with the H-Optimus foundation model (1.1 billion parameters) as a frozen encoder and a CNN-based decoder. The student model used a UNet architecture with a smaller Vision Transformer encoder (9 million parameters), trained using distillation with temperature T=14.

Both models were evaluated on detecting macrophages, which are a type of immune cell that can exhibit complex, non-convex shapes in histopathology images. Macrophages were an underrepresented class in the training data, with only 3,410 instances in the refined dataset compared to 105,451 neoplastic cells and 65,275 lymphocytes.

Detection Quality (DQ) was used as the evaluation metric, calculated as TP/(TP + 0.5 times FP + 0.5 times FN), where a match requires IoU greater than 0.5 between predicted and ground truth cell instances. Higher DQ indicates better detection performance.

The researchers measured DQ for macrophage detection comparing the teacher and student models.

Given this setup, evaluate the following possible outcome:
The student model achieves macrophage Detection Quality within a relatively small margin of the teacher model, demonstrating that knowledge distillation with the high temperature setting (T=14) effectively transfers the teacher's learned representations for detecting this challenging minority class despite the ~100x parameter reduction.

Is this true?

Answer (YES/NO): NO